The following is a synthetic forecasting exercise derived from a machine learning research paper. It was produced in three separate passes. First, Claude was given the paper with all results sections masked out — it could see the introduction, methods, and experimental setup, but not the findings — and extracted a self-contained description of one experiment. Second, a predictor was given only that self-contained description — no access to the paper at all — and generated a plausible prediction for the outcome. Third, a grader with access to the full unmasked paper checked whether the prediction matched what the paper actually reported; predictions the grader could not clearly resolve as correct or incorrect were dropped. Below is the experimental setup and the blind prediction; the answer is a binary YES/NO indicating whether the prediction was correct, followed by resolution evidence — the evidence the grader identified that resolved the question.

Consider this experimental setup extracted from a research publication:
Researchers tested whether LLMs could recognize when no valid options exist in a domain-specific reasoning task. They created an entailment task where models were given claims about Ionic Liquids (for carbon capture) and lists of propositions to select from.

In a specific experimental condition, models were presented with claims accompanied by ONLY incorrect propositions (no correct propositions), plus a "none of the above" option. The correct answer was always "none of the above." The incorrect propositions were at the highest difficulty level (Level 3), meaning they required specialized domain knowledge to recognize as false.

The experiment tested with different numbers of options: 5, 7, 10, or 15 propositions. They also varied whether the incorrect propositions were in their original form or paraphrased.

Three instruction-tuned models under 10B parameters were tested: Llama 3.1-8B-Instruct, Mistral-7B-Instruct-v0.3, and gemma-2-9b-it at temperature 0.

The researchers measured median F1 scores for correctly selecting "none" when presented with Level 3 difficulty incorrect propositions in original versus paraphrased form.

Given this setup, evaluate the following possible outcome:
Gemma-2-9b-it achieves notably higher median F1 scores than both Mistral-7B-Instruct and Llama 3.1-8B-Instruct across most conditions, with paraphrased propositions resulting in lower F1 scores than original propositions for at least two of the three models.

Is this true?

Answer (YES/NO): NO